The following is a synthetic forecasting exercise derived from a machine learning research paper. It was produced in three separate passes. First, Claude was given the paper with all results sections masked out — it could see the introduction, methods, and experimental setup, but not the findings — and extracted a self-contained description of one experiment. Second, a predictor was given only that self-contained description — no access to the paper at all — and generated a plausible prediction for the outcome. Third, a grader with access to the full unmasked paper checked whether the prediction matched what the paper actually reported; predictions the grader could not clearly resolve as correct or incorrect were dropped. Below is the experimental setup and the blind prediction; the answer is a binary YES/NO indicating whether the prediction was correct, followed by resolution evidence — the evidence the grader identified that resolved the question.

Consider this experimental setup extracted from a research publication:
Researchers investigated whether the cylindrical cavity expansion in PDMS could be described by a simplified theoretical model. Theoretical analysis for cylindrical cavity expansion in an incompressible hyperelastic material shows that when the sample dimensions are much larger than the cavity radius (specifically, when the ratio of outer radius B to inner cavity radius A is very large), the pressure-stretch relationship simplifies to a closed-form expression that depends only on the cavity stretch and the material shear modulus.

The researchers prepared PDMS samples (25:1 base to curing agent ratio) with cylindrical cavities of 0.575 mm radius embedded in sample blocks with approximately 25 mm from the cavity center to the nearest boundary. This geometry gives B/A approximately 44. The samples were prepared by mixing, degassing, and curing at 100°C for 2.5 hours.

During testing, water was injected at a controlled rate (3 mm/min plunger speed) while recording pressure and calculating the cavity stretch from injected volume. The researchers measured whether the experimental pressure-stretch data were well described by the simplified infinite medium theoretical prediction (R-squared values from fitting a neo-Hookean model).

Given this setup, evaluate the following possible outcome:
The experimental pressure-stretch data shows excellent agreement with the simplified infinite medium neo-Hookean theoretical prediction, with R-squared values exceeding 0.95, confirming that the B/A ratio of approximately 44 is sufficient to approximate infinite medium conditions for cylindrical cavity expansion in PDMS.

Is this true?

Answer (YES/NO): YES